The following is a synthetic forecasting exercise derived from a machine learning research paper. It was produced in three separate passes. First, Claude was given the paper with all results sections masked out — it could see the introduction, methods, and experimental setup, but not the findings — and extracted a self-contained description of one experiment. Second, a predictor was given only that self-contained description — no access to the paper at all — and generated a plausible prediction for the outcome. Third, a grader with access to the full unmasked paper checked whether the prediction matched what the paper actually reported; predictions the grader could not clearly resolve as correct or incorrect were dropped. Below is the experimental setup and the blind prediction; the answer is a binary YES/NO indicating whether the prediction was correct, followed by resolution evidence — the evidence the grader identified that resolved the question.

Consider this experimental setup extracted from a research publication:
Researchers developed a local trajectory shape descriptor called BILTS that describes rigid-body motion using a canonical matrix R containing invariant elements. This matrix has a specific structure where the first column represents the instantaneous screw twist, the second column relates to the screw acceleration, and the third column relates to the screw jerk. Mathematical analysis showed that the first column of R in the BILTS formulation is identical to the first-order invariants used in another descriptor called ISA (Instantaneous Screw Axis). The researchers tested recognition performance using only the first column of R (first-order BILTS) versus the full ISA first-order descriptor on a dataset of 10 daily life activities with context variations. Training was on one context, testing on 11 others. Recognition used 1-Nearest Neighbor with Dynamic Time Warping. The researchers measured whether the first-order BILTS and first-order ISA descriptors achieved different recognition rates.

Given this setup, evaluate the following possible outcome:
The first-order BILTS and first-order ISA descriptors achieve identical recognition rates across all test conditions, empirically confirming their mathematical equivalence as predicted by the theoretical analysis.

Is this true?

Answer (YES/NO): YES